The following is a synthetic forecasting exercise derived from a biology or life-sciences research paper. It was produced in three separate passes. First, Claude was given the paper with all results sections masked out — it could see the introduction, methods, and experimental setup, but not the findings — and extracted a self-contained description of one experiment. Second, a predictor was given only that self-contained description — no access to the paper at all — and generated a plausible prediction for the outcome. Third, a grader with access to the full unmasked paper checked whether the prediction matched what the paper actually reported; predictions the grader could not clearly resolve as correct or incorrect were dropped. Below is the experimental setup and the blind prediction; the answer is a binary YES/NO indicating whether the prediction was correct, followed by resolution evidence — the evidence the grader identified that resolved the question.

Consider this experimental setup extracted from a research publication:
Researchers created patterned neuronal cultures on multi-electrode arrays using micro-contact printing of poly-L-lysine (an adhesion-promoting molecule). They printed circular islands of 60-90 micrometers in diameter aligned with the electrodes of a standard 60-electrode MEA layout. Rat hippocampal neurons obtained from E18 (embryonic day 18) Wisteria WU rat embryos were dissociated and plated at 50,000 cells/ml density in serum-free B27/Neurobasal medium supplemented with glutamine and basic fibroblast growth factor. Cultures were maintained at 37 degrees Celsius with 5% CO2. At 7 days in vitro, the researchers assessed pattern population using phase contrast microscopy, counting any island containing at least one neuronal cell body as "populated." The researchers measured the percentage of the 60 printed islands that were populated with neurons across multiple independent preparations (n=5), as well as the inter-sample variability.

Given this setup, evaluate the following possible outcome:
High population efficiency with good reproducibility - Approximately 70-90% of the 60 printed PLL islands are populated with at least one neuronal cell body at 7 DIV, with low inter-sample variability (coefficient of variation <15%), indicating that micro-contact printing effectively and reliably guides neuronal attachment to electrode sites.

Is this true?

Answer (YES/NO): NO